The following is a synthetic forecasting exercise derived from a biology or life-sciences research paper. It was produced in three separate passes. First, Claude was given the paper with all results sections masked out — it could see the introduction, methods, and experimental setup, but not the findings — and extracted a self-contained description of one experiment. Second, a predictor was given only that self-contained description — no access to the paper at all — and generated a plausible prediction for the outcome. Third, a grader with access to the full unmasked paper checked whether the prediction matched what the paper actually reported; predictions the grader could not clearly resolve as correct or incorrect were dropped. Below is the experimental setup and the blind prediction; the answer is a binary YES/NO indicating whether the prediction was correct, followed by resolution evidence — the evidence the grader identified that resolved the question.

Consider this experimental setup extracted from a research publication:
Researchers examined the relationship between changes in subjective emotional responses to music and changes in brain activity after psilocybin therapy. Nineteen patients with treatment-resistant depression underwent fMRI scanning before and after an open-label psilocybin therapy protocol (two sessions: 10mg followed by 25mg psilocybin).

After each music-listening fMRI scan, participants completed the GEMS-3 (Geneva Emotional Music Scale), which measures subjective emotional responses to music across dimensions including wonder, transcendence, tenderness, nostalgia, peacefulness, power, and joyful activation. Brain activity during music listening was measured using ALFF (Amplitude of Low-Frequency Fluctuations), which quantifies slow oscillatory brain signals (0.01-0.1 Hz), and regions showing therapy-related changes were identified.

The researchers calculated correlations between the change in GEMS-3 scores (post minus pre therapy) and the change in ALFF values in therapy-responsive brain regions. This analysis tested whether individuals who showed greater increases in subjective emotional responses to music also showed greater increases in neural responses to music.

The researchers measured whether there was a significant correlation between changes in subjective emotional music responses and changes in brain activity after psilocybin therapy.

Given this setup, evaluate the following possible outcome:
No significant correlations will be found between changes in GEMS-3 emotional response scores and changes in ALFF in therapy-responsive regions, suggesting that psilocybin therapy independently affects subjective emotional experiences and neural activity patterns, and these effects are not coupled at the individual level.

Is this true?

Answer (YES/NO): YES